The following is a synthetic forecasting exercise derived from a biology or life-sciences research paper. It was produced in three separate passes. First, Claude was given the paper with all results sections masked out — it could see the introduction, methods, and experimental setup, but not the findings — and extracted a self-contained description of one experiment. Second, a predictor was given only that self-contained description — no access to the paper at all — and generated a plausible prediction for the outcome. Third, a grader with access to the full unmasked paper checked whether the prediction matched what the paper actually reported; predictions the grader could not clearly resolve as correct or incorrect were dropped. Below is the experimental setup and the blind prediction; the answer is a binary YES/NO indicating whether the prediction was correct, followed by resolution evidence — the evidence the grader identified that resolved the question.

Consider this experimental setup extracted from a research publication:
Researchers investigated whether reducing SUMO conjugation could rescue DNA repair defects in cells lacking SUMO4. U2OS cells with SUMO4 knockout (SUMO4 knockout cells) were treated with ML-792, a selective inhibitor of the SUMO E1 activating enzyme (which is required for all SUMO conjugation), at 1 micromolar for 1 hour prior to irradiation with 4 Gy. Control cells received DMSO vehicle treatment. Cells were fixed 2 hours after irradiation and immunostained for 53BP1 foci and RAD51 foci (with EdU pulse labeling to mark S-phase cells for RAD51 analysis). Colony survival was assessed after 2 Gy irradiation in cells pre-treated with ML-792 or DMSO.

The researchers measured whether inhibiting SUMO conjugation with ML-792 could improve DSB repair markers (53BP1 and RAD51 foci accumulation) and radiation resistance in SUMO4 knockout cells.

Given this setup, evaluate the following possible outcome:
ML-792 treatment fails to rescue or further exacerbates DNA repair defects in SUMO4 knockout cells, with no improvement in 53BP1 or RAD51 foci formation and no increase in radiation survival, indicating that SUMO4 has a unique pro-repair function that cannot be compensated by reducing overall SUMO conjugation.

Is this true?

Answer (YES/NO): NO